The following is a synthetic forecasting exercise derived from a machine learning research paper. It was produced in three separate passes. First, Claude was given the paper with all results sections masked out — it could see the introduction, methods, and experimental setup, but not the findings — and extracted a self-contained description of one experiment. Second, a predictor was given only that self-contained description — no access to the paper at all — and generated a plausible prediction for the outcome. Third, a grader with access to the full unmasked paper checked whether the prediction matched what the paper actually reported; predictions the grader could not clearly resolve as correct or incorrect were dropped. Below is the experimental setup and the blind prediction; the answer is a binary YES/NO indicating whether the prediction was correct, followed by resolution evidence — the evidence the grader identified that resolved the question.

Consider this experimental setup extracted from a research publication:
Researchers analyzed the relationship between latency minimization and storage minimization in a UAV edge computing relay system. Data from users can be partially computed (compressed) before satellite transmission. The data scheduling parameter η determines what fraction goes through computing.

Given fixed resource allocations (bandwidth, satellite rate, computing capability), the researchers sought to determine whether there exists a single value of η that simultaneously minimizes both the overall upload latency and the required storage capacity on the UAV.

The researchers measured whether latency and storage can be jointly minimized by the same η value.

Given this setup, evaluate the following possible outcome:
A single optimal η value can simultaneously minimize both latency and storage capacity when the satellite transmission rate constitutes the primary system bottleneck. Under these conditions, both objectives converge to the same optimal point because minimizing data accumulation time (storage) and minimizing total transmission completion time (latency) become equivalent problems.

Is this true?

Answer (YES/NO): NO